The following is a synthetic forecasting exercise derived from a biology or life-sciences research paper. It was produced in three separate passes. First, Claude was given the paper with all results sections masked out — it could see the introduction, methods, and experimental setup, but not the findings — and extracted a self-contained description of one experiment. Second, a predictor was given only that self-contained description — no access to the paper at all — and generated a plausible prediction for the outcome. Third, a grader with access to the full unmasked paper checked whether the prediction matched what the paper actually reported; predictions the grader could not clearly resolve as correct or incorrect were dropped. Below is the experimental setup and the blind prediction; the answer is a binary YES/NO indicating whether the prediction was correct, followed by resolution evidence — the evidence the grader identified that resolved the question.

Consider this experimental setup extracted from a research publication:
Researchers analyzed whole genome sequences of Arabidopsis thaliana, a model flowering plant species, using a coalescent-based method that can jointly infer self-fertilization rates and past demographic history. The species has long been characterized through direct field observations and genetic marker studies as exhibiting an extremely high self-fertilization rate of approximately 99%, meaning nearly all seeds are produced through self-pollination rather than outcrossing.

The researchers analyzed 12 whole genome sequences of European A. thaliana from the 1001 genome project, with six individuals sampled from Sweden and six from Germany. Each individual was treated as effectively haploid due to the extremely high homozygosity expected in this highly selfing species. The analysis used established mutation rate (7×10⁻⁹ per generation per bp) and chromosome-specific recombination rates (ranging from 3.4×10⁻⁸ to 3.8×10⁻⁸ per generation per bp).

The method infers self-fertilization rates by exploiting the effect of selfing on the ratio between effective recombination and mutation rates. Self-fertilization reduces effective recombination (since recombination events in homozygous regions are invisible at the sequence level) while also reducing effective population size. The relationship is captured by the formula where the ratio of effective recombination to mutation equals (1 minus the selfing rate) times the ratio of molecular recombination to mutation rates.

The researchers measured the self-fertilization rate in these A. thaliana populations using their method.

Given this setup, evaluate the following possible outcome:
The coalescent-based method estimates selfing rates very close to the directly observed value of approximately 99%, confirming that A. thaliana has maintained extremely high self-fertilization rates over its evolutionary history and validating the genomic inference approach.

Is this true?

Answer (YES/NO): NO